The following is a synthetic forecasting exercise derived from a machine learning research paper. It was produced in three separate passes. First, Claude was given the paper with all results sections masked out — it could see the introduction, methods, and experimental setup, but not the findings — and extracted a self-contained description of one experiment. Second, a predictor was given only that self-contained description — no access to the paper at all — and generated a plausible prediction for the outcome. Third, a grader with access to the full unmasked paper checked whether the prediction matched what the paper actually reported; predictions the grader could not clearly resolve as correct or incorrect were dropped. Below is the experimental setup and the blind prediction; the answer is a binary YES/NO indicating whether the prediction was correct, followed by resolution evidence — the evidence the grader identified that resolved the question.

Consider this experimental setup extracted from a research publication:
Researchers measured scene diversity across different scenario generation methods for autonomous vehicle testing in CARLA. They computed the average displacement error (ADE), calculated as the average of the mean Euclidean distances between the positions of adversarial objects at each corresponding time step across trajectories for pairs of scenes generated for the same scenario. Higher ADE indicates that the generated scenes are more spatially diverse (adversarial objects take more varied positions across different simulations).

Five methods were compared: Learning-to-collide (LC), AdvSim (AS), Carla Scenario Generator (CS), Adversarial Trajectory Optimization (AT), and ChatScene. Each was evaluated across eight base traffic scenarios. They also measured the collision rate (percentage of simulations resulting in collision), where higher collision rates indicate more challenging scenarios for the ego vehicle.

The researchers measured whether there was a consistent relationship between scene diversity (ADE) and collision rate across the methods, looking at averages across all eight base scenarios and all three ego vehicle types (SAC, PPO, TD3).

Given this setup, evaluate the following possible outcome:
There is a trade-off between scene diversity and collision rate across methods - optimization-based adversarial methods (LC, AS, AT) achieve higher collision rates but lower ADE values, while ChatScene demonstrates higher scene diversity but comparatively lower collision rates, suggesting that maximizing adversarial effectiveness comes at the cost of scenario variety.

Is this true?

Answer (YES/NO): NO